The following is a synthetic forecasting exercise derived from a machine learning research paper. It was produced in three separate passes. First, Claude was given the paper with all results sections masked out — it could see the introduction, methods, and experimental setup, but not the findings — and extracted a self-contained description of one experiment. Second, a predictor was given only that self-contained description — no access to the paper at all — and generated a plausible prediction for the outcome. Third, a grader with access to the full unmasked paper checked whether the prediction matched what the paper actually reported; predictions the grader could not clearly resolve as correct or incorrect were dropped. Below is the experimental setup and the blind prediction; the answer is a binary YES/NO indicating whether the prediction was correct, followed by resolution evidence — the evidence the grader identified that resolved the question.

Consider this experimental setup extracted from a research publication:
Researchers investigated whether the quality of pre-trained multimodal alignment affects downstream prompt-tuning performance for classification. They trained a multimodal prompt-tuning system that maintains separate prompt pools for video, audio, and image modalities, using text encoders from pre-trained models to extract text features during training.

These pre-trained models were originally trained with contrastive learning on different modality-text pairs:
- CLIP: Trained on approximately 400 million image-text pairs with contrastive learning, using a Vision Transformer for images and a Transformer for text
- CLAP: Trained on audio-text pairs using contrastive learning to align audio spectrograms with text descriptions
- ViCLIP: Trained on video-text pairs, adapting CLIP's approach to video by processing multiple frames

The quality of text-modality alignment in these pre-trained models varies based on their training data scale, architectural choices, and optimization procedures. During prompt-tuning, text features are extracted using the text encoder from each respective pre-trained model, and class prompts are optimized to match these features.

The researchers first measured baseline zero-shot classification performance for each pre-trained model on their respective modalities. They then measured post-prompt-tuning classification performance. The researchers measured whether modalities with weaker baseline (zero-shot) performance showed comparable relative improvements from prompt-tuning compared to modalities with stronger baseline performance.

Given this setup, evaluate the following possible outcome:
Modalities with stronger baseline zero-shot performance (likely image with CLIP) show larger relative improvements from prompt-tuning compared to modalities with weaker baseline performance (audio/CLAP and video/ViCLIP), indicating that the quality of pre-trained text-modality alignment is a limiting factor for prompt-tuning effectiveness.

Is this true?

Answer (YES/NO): NO